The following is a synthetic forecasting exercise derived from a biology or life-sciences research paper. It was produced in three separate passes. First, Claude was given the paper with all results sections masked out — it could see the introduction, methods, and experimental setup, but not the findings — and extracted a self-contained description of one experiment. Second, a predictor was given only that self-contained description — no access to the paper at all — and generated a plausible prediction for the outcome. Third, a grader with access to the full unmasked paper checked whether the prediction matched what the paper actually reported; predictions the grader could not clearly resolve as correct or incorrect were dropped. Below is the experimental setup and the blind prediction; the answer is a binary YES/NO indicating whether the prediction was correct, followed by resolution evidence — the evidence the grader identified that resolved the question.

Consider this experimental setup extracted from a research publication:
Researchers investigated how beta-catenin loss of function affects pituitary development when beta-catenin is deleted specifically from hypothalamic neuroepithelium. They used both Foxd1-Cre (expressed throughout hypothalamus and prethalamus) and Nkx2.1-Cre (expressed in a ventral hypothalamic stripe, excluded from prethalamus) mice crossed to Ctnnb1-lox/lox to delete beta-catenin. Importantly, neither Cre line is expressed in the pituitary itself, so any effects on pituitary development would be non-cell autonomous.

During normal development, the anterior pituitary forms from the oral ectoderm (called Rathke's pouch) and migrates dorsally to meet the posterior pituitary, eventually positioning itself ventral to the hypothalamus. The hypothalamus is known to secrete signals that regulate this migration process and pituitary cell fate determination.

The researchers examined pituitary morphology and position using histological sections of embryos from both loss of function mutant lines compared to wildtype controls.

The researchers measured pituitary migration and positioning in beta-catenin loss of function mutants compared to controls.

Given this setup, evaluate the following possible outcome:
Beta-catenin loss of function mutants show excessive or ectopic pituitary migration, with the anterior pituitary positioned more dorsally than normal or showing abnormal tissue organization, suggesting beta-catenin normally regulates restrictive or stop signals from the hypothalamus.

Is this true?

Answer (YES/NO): YES